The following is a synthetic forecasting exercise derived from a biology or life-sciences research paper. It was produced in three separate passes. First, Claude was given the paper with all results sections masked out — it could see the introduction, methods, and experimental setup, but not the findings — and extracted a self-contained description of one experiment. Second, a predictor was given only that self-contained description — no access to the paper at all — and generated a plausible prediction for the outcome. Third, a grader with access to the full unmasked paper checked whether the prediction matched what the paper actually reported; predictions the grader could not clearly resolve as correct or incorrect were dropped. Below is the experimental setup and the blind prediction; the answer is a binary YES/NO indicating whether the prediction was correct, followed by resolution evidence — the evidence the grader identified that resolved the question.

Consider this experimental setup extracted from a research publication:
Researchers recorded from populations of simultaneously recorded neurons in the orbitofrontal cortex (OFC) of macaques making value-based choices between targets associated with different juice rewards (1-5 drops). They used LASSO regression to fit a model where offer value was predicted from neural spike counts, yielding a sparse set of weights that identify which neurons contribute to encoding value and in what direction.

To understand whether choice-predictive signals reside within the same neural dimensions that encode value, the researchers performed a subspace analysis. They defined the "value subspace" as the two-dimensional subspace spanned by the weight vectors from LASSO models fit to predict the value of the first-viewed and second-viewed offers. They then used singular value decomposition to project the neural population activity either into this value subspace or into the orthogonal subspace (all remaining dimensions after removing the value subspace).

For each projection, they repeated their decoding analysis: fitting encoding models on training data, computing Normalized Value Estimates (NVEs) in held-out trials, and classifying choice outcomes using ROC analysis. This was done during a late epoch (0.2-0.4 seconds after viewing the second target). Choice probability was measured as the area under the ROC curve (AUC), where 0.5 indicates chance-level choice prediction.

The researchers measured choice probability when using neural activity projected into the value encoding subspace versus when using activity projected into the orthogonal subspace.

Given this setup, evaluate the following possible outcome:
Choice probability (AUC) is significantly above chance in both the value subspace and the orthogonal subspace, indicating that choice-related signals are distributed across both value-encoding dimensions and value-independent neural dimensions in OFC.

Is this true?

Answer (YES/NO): YES